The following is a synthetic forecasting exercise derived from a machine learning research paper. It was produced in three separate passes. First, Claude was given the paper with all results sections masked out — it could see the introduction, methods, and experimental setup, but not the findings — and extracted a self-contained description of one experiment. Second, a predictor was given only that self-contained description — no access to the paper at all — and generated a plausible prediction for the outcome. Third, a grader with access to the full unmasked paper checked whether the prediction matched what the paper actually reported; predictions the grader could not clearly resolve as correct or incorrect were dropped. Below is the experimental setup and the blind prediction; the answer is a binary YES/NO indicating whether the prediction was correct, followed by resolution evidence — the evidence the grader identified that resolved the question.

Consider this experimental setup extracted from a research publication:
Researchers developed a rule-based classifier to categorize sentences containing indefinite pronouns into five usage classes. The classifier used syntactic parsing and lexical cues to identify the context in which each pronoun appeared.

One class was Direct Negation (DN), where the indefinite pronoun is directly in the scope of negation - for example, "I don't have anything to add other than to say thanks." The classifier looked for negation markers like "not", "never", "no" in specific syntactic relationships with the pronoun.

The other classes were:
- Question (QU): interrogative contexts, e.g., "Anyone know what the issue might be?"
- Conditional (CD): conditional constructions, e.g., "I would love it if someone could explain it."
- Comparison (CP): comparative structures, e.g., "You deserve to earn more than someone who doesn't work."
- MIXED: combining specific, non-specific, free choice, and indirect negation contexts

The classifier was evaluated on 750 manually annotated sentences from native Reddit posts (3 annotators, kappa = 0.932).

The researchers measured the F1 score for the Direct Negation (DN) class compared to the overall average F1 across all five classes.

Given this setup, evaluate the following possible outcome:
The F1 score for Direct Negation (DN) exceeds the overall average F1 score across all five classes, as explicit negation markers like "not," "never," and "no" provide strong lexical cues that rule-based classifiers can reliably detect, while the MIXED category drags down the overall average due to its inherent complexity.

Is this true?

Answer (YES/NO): NO